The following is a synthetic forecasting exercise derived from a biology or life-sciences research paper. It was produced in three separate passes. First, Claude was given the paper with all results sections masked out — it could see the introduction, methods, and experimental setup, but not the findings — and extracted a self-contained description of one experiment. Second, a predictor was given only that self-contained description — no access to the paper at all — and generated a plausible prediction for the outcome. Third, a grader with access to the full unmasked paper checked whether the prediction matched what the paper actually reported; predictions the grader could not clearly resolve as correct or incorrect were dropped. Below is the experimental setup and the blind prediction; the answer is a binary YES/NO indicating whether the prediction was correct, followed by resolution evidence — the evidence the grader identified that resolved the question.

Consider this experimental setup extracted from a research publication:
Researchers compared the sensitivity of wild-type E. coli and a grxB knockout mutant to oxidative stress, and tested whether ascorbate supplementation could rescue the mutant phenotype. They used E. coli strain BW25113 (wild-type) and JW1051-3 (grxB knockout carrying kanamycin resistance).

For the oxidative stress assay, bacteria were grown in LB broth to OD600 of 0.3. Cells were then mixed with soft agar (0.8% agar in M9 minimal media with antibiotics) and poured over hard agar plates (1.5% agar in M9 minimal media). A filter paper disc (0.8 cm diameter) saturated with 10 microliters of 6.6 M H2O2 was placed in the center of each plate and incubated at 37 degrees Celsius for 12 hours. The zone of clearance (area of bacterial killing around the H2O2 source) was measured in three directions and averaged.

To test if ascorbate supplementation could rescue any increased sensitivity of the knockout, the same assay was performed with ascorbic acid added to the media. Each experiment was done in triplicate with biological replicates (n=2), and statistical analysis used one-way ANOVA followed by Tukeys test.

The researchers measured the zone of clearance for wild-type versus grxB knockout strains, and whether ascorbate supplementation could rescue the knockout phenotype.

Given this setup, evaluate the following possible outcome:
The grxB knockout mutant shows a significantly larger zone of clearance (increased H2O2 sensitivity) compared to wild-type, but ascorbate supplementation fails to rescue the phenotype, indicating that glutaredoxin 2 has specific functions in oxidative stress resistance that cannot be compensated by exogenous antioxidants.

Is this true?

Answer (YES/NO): NO